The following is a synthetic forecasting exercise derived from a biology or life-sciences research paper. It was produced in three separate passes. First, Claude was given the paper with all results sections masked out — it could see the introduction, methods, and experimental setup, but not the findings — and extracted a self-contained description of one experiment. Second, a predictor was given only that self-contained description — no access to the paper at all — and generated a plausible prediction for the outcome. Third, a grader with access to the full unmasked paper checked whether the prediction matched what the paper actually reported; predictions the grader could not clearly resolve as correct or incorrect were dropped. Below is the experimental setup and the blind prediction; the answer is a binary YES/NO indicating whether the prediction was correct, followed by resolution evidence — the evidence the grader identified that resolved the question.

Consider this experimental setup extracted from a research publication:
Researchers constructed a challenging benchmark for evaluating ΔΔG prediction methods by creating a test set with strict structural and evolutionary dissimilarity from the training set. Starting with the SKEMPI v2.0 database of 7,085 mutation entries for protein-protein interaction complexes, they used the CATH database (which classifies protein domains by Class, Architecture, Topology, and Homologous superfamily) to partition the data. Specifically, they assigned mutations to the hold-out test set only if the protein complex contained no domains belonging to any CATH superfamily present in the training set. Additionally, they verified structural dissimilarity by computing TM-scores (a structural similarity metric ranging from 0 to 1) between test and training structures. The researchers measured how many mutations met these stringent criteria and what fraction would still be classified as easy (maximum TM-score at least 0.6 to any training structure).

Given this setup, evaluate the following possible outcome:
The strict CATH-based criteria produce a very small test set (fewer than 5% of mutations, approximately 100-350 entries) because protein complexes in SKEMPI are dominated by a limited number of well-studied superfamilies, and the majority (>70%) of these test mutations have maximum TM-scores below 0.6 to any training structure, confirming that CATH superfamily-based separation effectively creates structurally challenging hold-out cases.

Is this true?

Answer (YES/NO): NO